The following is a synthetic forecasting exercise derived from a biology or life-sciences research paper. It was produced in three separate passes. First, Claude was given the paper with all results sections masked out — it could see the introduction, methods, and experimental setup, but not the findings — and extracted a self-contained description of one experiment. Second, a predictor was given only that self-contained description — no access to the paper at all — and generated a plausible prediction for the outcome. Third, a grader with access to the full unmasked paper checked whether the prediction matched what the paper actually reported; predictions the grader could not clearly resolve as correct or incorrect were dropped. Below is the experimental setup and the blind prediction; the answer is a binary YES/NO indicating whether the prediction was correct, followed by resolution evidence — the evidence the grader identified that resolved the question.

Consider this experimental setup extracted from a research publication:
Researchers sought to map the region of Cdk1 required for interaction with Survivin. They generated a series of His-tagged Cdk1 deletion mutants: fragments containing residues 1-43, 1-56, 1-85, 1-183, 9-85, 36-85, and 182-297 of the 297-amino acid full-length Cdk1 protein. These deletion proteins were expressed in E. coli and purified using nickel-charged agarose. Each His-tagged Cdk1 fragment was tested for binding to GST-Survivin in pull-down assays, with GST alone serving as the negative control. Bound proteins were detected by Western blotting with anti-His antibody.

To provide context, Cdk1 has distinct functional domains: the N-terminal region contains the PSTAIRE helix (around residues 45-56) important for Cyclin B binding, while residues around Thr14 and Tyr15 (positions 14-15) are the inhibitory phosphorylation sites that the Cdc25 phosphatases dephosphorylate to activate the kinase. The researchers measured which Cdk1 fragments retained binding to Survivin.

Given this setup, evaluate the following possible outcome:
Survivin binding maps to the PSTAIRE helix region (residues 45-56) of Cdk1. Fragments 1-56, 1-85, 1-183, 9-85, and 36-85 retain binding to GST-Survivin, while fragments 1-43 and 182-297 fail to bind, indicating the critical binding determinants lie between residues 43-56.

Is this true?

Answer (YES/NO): NO